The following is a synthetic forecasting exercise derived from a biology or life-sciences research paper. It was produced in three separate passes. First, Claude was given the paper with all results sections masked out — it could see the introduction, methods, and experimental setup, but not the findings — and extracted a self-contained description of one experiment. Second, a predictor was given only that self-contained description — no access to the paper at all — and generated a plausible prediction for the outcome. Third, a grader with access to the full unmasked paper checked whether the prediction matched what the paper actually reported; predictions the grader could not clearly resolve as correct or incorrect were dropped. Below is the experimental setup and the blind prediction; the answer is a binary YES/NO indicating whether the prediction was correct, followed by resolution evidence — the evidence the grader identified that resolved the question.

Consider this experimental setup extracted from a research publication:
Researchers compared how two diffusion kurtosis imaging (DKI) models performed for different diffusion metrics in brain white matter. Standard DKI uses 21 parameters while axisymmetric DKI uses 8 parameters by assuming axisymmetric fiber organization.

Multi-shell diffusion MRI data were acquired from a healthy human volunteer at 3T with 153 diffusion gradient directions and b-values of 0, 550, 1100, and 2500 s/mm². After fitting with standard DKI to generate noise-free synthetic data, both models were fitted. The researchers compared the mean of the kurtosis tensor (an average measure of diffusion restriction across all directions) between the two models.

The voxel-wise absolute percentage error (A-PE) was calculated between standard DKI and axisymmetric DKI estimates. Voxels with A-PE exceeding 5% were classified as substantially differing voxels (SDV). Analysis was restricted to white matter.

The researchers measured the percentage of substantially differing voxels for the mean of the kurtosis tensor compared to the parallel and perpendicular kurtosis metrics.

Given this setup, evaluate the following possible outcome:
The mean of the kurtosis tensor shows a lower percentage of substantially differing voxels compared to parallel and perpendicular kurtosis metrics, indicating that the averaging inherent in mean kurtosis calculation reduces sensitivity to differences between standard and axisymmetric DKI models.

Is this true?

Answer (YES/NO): YES